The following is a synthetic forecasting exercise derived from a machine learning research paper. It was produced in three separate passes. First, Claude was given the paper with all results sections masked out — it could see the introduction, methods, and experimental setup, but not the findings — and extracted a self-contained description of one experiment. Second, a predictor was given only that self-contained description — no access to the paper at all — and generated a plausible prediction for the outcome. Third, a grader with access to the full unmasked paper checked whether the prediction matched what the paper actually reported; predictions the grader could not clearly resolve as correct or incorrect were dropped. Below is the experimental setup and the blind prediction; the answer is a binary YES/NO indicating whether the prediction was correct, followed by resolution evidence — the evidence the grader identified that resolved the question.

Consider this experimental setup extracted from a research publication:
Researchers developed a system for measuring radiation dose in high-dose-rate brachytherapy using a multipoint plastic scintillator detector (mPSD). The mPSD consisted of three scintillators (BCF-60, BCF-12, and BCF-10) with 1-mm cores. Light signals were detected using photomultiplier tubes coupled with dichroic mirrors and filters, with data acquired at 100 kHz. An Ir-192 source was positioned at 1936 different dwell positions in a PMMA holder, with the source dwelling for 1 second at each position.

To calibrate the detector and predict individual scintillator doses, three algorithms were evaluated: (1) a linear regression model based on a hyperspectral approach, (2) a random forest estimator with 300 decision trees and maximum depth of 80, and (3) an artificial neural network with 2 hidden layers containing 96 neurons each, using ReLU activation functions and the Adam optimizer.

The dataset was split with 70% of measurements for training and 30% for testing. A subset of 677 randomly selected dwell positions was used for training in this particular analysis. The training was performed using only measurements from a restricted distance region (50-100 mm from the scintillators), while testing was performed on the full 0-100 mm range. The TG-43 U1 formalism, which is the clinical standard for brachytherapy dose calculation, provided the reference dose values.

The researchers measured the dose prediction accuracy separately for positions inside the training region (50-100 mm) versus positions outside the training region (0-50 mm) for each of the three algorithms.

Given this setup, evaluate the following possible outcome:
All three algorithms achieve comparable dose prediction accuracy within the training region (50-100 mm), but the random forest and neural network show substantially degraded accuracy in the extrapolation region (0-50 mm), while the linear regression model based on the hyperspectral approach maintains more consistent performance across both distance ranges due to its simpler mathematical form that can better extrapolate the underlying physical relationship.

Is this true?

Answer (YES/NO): YES